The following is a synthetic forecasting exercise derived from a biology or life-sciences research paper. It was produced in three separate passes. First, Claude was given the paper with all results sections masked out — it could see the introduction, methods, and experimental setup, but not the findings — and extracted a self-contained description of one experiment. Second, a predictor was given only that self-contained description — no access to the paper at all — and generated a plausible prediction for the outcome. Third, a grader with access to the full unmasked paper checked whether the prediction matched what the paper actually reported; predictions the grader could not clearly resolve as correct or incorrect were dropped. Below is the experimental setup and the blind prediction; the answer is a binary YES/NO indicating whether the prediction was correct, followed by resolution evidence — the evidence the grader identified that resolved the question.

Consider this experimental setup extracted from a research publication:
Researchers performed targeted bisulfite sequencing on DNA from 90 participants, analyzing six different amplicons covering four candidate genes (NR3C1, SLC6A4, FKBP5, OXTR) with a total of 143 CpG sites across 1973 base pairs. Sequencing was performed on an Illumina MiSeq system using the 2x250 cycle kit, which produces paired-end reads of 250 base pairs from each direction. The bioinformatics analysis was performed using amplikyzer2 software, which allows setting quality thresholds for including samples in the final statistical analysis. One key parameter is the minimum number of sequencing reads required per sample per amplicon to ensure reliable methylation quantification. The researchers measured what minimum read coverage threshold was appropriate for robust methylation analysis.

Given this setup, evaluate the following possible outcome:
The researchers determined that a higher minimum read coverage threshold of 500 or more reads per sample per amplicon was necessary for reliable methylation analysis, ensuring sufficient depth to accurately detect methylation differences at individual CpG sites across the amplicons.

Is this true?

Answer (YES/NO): NO